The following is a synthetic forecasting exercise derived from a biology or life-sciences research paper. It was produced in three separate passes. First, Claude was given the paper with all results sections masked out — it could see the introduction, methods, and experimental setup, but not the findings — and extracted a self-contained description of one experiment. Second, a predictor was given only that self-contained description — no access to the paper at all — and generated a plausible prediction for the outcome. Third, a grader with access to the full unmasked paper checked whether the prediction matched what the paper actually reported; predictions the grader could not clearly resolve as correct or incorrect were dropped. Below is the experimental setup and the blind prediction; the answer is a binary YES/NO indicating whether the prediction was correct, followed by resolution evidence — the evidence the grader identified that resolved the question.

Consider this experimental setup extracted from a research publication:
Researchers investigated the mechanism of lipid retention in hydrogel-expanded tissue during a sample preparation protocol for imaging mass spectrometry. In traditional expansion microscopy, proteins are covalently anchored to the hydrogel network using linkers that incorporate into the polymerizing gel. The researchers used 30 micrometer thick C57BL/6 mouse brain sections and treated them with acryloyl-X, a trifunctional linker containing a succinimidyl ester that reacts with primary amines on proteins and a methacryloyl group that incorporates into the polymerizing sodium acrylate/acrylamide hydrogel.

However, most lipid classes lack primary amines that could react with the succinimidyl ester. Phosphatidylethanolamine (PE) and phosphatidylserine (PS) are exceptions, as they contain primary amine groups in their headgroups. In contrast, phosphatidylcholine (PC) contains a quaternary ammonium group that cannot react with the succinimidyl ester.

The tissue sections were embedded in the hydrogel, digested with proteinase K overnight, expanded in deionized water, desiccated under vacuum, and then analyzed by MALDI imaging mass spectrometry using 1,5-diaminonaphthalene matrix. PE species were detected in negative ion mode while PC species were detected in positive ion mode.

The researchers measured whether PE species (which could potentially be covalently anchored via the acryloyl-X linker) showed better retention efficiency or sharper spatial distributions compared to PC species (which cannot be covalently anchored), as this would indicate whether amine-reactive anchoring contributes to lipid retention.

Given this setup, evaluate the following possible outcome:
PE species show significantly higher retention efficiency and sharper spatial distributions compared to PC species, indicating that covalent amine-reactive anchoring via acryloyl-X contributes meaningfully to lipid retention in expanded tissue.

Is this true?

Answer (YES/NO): NO